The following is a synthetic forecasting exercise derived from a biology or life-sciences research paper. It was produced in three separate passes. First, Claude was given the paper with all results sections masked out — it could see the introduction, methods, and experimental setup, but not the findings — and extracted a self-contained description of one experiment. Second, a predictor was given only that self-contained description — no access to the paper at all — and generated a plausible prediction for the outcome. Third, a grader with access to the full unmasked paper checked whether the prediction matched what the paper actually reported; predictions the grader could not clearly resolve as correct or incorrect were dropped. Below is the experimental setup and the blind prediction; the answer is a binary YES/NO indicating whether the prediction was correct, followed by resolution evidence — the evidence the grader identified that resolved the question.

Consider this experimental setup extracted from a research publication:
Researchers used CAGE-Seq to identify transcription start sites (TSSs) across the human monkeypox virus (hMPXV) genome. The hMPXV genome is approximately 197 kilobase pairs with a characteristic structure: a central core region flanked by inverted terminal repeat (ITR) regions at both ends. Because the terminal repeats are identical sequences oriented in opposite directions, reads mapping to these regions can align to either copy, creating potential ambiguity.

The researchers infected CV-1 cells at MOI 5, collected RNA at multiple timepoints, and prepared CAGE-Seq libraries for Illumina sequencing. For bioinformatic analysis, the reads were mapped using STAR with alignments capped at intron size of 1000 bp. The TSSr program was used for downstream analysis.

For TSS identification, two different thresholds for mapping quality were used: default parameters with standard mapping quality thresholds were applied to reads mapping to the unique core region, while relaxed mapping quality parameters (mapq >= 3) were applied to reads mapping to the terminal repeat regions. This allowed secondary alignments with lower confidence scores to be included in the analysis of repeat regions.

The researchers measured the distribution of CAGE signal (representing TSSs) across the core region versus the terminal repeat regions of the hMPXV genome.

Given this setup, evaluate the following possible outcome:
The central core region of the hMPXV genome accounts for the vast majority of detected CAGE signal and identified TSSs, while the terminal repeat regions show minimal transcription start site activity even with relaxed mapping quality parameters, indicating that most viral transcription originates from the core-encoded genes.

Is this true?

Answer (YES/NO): NO